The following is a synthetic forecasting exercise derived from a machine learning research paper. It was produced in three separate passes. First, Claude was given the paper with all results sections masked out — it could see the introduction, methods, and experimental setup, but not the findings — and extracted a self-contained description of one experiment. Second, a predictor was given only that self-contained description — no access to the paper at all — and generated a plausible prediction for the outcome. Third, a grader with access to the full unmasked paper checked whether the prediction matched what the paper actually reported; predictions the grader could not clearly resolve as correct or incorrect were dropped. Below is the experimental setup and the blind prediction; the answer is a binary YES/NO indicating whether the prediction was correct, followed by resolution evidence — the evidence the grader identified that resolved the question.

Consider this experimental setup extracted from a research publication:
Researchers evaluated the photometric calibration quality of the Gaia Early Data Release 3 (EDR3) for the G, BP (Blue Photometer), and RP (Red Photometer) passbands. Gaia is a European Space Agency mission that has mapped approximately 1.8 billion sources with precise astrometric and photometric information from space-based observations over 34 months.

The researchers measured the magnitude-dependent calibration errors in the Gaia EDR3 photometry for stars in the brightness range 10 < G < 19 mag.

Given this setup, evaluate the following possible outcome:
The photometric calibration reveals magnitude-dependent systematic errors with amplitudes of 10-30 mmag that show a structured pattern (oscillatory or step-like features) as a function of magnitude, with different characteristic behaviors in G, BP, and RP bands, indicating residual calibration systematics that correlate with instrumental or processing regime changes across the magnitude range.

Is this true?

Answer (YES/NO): NO